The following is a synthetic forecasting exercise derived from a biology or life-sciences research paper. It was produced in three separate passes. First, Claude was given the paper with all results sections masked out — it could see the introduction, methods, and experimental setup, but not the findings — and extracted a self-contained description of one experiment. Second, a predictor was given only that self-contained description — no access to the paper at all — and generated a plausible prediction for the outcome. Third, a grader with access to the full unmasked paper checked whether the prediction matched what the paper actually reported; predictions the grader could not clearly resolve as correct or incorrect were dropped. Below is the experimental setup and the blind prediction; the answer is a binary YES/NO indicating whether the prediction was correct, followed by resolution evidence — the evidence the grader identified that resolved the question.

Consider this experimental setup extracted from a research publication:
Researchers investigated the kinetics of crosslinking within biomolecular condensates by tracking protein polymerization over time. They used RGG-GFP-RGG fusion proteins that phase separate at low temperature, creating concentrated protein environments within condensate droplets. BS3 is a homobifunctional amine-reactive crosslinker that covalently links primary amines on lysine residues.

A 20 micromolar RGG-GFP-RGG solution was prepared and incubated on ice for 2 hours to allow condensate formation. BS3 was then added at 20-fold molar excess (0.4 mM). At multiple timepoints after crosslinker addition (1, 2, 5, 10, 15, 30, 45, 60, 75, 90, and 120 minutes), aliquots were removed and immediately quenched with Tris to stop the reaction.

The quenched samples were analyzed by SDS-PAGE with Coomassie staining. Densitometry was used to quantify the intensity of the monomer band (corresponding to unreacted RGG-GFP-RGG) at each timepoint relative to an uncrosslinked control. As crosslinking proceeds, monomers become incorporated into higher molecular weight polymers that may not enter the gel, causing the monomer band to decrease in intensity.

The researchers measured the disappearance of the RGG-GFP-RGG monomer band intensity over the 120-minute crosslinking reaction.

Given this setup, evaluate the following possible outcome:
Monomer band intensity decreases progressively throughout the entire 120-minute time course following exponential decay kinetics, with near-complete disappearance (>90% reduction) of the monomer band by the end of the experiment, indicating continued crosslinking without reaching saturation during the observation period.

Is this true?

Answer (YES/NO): NO